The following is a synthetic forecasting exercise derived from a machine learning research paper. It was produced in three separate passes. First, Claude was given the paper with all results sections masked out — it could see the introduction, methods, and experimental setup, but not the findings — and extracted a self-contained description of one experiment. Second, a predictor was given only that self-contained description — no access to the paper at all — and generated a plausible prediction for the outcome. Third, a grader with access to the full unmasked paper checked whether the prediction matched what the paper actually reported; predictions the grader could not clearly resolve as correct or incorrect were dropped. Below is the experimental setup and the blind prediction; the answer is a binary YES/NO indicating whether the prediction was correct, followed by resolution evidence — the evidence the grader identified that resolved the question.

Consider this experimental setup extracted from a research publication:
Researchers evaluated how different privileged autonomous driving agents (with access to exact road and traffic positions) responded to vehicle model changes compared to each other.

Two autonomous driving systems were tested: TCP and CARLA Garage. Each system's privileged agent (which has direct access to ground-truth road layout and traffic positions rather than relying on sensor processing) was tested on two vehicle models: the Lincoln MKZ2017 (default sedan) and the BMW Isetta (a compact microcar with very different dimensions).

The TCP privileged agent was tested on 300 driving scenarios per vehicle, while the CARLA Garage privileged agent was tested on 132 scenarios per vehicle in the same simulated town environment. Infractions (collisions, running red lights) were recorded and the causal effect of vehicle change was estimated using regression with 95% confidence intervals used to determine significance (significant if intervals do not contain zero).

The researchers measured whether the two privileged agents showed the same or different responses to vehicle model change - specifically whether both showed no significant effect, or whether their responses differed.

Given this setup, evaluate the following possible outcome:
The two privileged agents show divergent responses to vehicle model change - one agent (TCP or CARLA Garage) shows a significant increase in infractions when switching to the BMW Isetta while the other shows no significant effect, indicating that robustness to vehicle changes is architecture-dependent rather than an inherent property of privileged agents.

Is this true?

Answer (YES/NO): NO